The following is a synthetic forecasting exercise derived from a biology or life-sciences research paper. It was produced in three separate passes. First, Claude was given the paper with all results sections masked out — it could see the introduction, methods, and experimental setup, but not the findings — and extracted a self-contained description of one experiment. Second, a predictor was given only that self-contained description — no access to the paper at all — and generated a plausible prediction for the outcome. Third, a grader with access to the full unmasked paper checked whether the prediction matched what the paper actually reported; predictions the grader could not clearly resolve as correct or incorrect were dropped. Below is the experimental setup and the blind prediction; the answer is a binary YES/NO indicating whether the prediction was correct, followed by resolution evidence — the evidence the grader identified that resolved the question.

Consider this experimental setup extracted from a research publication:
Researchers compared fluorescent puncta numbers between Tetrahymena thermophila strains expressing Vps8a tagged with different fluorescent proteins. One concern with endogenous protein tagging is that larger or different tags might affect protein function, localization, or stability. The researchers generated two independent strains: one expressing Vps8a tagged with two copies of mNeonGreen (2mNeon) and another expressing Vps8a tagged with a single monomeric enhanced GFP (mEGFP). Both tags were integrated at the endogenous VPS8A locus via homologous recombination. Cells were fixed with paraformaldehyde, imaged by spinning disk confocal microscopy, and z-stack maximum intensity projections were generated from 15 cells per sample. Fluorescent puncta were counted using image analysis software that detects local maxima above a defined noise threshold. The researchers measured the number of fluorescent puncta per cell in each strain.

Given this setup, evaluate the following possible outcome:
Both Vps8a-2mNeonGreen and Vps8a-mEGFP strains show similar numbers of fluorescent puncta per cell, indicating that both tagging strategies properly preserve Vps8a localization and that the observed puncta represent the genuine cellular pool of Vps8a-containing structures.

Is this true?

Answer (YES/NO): YES